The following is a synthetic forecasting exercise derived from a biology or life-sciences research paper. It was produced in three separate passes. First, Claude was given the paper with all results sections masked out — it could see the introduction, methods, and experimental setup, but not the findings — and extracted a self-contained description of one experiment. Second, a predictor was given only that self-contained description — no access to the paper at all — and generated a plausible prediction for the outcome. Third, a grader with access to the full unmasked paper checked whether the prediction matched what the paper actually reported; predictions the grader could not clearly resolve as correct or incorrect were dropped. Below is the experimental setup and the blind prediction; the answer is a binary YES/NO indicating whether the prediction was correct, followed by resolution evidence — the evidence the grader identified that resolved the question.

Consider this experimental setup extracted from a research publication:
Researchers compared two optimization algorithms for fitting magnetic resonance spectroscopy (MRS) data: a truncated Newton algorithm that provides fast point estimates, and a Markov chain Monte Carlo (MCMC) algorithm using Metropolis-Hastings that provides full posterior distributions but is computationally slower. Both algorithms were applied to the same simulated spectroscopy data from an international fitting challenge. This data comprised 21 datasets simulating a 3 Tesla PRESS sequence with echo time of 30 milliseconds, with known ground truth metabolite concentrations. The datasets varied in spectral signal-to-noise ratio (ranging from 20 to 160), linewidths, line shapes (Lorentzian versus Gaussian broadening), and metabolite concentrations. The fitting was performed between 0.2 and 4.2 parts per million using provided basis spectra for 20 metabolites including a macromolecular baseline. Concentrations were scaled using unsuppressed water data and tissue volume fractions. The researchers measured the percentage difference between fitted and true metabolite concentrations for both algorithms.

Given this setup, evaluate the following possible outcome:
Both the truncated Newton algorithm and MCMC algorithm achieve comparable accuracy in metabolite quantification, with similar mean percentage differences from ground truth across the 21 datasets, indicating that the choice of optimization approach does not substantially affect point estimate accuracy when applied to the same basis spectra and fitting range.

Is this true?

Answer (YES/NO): YES